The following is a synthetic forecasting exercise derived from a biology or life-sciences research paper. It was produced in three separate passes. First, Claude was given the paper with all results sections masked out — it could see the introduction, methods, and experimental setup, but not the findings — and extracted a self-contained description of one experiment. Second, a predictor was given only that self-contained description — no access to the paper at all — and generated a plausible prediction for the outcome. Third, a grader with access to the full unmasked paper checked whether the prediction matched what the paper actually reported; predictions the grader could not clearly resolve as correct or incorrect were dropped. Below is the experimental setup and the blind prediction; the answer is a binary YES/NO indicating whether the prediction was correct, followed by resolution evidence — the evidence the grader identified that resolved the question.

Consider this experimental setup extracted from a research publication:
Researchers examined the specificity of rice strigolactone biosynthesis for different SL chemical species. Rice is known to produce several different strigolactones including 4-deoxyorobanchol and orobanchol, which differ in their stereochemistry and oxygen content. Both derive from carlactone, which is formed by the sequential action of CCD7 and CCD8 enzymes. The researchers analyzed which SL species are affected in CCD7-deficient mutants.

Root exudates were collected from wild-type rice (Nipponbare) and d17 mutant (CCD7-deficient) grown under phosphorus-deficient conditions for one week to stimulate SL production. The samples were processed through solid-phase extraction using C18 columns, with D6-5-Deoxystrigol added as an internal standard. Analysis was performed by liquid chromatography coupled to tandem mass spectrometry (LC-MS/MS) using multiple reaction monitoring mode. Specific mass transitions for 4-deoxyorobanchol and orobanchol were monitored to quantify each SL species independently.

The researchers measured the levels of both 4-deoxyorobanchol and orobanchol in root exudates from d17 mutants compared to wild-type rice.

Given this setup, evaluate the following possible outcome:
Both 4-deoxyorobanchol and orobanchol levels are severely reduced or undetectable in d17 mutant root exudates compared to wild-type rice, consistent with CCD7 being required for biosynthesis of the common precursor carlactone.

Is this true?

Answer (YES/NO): YES